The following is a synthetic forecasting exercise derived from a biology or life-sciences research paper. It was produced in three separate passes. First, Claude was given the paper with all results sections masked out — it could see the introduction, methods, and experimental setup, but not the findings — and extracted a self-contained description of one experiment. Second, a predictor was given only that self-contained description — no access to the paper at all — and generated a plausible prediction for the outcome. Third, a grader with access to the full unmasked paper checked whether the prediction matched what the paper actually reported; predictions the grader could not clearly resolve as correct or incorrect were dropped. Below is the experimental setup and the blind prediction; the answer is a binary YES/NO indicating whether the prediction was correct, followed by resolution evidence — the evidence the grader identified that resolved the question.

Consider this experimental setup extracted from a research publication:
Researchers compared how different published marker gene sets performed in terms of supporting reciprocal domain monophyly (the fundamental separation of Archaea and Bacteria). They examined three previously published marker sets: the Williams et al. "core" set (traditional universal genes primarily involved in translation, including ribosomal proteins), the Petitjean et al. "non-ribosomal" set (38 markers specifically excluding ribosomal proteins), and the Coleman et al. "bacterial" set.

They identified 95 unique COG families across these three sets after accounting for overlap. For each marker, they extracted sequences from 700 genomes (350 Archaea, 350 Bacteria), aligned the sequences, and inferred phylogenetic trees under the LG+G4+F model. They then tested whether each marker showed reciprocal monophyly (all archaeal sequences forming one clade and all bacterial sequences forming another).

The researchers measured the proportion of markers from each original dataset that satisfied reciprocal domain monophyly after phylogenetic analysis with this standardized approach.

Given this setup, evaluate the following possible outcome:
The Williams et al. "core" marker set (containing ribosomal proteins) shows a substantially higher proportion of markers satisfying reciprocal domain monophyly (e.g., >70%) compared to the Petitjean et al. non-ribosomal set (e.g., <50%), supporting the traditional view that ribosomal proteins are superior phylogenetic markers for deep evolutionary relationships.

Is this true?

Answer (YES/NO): YES